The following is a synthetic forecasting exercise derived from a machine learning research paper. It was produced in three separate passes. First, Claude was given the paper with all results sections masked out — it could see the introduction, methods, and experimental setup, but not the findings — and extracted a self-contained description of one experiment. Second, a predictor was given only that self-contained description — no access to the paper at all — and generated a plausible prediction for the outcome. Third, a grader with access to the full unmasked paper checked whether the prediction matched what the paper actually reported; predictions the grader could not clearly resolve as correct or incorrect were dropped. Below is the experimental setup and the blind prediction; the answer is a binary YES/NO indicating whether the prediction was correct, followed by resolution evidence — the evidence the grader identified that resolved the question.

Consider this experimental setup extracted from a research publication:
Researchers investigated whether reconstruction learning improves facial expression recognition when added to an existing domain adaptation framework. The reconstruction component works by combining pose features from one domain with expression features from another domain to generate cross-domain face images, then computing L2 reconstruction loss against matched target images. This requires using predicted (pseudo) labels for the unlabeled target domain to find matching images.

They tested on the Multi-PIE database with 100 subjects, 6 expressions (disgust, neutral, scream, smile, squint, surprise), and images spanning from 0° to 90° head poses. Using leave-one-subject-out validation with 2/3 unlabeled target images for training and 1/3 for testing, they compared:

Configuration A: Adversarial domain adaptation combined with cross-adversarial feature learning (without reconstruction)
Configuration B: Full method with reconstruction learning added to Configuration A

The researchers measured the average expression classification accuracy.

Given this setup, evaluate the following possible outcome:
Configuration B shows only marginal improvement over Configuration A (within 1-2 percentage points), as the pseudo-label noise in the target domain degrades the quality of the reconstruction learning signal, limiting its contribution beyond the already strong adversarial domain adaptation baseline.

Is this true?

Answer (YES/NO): NO